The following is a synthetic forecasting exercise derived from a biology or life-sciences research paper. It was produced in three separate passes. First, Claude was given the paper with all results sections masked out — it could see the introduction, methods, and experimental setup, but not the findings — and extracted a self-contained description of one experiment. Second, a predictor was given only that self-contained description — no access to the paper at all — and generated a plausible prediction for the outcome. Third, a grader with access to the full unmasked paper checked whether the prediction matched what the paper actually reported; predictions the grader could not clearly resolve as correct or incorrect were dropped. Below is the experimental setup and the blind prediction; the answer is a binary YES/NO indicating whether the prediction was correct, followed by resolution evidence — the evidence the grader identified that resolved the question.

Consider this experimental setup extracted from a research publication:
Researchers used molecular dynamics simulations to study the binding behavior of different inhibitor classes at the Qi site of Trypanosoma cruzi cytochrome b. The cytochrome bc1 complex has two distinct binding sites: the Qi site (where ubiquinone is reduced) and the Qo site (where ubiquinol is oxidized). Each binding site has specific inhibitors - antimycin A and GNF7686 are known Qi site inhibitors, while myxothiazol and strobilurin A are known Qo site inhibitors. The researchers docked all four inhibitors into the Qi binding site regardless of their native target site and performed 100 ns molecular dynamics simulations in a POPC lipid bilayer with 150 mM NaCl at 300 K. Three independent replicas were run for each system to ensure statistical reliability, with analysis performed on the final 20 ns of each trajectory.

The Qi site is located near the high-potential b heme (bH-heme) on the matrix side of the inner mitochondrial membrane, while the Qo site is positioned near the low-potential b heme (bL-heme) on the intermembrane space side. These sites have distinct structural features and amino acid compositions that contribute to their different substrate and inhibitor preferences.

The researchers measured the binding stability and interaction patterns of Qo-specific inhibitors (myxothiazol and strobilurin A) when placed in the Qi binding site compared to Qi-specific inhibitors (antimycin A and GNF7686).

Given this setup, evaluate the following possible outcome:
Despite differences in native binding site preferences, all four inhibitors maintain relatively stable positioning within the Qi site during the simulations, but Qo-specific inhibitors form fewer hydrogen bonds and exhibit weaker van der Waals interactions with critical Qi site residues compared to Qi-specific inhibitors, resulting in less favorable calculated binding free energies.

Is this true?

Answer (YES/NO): NO